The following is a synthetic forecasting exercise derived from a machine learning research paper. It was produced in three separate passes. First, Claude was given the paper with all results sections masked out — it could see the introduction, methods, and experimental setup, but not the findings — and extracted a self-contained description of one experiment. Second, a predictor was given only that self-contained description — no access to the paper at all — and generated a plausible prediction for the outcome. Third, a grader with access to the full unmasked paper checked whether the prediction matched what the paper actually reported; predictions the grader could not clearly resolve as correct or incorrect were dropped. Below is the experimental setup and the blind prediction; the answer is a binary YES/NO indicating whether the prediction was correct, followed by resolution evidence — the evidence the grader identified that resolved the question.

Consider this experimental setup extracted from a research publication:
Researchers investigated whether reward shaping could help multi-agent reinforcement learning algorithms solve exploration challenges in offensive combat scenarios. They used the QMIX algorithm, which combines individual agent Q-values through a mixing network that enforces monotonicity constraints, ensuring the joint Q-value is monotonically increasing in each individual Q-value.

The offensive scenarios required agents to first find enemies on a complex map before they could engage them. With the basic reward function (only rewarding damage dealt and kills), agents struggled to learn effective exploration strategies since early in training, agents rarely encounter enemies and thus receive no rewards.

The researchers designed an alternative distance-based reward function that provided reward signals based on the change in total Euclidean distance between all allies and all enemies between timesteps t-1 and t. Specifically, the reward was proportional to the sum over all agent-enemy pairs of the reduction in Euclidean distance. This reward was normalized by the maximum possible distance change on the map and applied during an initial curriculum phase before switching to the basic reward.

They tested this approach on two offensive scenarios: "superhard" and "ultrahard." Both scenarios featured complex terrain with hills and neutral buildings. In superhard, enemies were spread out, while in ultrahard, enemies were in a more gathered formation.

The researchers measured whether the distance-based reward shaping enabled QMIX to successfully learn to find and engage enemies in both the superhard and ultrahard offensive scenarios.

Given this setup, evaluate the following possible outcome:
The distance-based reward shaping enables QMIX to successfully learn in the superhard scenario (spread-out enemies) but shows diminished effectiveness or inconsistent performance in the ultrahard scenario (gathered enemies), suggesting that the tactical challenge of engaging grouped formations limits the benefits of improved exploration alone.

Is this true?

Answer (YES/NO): YES